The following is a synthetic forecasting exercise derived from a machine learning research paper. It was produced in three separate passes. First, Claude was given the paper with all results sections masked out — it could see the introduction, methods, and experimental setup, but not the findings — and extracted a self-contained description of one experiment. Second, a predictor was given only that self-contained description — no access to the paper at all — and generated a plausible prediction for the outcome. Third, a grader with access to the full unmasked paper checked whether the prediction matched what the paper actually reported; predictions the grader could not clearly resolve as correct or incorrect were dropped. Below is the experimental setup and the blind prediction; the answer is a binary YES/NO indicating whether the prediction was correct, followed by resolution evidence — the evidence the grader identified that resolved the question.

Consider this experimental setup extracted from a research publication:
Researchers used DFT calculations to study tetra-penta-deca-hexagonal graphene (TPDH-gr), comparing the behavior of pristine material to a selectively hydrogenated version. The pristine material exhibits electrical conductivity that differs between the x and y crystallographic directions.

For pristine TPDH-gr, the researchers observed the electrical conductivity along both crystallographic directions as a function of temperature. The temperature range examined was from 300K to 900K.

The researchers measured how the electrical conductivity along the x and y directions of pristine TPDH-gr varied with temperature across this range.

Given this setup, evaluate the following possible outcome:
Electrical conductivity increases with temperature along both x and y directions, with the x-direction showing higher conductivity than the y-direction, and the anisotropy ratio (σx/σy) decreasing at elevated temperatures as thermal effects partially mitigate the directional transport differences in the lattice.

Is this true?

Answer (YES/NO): NO